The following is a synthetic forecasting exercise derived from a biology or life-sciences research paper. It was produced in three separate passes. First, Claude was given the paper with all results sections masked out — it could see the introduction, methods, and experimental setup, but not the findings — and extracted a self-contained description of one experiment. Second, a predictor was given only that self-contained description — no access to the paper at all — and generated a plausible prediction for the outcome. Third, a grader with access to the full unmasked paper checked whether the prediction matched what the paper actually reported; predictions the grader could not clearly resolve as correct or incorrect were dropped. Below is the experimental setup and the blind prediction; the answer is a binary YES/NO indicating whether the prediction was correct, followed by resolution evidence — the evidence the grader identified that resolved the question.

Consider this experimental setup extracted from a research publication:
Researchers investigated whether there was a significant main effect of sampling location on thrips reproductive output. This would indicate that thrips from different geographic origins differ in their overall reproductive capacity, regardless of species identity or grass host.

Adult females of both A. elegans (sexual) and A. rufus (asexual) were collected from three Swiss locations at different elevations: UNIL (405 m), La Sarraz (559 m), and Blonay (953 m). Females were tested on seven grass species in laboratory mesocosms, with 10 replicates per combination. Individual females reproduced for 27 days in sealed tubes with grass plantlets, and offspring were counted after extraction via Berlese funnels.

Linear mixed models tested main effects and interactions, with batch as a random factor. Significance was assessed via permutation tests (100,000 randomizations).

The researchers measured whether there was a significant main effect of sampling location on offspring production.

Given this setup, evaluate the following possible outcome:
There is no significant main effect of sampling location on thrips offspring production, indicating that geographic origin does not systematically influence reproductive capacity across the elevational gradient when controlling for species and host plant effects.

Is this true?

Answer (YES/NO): NO